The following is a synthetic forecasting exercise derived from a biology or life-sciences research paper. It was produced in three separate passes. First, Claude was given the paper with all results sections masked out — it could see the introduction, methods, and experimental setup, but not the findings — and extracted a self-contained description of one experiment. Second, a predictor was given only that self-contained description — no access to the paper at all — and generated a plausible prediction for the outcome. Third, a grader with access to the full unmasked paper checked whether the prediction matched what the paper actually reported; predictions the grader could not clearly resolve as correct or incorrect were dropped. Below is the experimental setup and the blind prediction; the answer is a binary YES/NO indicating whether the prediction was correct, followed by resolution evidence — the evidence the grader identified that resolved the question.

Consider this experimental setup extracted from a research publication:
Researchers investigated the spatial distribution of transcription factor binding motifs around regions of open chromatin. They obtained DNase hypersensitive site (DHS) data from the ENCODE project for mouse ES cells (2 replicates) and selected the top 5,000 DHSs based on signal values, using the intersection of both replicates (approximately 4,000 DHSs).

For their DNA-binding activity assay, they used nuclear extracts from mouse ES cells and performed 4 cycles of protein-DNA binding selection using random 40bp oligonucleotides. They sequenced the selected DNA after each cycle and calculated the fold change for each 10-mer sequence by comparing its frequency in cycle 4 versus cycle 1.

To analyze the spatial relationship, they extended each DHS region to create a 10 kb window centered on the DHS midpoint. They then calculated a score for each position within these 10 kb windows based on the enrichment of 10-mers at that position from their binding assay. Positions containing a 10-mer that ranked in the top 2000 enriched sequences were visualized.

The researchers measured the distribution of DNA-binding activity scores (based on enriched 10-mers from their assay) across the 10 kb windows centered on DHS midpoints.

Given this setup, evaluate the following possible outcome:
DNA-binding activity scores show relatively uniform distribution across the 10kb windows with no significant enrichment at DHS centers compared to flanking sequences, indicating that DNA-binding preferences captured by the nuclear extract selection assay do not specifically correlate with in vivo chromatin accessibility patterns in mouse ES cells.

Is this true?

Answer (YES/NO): NO